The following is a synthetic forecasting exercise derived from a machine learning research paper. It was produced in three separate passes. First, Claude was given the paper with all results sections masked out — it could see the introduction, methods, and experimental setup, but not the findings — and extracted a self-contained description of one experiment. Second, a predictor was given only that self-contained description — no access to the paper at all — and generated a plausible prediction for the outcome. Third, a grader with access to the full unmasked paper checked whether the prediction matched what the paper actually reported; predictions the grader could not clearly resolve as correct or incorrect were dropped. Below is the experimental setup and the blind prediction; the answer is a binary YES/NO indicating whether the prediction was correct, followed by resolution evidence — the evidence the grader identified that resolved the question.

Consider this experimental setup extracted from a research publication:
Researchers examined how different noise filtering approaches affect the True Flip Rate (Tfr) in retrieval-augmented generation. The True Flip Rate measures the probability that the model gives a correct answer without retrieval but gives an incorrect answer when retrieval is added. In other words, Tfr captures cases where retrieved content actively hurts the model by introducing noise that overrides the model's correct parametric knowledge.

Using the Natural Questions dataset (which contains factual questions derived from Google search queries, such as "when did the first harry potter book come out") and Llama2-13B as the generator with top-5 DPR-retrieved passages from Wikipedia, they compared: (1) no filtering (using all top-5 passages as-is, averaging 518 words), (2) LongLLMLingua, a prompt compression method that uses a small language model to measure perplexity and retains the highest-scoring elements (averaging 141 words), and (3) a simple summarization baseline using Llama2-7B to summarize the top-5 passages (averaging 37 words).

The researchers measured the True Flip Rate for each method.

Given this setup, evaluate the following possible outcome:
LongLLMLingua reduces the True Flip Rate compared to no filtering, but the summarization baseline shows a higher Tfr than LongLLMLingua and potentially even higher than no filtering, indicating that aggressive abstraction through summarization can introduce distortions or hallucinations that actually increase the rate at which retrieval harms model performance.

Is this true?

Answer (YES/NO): NO